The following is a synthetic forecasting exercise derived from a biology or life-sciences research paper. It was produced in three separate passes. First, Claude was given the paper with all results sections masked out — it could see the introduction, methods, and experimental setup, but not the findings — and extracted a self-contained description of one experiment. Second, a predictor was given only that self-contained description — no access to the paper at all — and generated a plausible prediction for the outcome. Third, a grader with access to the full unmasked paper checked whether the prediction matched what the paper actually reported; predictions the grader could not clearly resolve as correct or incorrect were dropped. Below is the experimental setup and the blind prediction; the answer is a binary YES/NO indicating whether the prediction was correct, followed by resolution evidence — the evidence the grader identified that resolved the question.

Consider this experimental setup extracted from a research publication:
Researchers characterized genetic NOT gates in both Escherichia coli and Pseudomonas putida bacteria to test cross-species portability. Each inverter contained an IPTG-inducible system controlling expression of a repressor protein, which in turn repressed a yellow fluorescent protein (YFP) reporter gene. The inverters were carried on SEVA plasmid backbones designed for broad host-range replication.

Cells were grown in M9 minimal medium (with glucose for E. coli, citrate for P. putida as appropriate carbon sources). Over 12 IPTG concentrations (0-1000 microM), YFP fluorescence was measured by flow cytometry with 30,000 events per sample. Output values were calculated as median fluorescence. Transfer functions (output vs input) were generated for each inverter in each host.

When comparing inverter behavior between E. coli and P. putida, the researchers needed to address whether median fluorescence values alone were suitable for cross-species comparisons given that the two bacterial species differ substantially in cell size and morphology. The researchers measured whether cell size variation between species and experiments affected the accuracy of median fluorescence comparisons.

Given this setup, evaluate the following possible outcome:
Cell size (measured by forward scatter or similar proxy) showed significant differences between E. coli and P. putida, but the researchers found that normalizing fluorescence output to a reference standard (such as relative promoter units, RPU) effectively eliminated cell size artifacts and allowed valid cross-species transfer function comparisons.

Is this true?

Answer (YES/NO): NO